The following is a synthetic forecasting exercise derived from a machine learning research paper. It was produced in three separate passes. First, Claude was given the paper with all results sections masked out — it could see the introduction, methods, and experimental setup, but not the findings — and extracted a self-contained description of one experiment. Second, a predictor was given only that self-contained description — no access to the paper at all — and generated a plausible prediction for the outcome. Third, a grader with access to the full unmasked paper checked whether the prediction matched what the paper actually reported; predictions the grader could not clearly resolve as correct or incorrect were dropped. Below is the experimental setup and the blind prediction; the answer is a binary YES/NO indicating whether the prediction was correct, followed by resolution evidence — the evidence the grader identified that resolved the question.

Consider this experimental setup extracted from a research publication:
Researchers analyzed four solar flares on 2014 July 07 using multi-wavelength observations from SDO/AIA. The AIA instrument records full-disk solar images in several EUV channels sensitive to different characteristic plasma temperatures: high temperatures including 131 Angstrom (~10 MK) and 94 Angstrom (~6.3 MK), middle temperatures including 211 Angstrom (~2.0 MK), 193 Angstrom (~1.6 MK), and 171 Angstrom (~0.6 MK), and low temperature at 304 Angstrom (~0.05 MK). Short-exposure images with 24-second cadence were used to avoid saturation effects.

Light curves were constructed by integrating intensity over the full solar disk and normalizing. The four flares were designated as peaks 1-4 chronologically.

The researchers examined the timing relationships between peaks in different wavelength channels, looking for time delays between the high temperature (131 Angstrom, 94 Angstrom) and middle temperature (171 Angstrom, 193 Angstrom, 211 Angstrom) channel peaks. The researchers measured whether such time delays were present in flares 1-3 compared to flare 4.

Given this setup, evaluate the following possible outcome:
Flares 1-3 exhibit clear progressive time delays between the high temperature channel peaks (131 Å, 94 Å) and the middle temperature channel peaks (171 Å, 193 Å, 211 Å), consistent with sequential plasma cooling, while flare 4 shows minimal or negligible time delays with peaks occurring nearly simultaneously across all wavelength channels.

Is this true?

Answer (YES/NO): YES